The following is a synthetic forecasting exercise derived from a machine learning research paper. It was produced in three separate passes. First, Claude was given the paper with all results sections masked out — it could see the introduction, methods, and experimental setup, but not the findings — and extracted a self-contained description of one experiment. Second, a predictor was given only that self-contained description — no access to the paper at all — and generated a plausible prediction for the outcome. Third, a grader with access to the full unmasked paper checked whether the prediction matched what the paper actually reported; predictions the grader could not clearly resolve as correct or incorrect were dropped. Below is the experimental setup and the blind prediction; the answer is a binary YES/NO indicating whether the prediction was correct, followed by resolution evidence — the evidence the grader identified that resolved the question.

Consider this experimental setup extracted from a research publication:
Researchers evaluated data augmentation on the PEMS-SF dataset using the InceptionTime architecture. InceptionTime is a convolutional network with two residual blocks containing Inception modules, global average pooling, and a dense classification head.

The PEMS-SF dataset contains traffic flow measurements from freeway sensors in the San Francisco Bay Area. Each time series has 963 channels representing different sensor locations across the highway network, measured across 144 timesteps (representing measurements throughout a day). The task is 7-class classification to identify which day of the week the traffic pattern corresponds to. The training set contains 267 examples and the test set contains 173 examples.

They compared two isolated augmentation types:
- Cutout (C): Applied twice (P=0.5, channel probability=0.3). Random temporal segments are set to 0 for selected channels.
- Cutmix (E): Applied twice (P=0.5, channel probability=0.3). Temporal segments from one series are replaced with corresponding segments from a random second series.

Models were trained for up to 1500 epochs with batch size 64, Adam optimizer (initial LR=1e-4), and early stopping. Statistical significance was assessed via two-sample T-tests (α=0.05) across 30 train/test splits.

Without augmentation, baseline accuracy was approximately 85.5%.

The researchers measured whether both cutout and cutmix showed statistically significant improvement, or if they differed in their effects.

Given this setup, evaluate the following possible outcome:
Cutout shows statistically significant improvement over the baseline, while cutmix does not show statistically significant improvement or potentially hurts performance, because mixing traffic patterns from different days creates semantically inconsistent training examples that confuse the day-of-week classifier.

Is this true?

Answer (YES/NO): NO